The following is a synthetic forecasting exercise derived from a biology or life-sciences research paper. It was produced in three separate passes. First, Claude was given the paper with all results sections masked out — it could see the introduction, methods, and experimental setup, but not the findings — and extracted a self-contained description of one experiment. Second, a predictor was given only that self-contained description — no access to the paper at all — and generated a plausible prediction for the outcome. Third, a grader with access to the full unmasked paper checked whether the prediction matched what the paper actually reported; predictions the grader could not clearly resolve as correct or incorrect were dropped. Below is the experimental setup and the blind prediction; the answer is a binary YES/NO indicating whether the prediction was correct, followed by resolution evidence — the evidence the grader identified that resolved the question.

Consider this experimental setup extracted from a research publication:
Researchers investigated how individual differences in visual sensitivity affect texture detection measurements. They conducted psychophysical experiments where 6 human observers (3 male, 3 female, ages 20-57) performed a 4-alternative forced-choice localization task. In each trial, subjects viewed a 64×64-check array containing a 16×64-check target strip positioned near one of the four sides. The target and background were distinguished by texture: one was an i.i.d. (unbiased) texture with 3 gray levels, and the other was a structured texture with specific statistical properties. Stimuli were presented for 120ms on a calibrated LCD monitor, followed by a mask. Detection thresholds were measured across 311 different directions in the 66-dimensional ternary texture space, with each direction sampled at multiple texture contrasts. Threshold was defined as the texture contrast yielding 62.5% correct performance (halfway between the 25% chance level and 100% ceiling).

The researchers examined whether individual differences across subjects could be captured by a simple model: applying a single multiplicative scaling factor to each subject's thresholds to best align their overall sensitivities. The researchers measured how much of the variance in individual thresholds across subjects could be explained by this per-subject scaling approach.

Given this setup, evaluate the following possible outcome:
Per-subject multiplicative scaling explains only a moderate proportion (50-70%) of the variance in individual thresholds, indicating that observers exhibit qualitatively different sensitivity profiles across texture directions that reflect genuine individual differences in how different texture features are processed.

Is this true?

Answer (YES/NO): NO